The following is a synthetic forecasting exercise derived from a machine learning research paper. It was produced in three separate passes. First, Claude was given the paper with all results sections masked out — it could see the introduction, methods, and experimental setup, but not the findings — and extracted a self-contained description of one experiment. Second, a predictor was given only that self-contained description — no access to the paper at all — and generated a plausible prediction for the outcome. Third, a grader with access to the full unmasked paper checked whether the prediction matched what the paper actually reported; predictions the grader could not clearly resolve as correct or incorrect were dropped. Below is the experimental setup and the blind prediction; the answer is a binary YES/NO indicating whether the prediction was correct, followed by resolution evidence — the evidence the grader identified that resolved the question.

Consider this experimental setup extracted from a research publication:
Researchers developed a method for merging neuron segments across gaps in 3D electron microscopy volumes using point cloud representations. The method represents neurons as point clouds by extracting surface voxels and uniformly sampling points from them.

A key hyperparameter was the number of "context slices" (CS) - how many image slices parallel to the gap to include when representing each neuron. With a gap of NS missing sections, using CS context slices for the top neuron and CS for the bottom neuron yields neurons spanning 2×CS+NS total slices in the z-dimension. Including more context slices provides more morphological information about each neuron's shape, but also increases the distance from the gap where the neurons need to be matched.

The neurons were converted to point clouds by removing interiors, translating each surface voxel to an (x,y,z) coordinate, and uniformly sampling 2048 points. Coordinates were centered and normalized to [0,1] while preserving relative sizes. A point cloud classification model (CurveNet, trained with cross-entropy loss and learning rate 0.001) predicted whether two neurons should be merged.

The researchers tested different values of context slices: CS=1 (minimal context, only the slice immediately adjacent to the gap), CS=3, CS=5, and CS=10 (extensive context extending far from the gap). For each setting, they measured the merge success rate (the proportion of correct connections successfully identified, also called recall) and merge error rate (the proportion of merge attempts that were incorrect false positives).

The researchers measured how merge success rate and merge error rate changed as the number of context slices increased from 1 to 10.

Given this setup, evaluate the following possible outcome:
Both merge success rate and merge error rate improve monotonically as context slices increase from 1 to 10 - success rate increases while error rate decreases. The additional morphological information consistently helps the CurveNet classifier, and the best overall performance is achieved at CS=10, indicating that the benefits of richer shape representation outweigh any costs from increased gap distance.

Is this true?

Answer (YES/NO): NO